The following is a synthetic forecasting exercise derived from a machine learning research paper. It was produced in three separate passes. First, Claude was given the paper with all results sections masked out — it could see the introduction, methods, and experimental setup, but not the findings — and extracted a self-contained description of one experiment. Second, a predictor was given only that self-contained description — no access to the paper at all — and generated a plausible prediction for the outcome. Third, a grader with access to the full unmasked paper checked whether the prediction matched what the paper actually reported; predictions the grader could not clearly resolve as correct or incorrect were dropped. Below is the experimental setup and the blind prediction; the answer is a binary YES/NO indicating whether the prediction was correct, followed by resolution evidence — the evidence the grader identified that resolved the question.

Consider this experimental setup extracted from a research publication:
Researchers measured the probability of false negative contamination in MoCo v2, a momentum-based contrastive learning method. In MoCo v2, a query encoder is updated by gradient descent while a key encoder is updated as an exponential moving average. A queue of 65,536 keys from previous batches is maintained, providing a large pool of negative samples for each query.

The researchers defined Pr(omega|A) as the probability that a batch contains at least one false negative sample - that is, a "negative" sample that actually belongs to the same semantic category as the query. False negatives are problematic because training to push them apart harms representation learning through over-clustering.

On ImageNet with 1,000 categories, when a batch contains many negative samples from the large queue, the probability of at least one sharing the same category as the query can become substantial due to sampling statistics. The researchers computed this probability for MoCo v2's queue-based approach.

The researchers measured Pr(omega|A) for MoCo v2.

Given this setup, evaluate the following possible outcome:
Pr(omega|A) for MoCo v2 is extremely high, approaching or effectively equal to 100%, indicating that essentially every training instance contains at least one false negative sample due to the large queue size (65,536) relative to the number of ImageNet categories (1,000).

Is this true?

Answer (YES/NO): YES